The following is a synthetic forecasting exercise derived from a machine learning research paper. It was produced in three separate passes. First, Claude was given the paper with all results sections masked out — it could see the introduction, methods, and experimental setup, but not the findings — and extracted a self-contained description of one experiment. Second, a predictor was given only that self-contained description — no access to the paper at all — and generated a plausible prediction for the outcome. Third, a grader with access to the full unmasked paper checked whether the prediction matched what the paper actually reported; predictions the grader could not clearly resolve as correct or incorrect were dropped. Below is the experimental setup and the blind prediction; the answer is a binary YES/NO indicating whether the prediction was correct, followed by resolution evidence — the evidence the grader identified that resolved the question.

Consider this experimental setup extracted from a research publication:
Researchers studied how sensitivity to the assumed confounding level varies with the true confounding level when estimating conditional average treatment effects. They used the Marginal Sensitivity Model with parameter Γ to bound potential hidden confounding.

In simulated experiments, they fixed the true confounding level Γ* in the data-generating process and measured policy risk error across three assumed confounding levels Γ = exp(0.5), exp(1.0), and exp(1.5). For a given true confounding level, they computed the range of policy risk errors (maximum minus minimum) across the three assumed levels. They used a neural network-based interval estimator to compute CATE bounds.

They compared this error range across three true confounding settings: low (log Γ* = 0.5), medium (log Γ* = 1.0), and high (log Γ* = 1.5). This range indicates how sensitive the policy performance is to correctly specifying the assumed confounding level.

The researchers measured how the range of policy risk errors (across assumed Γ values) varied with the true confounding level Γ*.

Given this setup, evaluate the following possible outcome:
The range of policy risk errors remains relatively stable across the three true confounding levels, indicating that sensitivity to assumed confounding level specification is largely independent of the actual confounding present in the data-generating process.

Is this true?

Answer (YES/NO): NO